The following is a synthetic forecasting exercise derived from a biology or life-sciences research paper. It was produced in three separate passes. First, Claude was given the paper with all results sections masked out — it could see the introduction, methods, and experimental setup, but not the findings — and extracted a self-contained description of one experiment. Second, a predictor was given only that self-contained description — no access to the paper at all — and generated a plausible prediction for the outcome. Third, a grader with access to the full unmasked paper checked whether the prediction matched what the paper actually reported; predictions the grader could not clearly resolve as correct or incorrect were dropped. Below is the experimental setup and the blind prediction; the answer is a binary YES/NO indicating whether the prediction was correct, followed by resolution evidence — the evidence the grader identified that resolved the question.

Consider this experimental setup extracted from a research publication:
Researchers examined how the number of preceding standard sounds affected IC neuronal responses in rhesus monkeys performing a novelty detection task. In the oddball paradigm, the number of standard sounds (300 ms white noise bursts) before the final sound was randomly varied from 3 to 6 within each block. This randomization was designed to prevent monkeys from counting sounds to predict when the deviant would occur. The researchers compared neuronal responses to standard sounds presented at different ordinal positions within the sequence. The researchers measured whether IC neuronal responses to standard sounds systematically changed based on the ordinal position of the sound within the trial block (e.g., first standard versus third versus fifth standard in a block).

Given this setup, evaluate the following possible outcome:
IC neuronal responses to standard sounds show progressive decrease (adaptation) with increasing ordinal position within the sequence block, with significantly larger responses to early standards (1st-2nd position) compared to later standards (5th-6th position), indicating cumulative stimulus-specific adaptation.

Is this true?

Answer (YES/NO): NO